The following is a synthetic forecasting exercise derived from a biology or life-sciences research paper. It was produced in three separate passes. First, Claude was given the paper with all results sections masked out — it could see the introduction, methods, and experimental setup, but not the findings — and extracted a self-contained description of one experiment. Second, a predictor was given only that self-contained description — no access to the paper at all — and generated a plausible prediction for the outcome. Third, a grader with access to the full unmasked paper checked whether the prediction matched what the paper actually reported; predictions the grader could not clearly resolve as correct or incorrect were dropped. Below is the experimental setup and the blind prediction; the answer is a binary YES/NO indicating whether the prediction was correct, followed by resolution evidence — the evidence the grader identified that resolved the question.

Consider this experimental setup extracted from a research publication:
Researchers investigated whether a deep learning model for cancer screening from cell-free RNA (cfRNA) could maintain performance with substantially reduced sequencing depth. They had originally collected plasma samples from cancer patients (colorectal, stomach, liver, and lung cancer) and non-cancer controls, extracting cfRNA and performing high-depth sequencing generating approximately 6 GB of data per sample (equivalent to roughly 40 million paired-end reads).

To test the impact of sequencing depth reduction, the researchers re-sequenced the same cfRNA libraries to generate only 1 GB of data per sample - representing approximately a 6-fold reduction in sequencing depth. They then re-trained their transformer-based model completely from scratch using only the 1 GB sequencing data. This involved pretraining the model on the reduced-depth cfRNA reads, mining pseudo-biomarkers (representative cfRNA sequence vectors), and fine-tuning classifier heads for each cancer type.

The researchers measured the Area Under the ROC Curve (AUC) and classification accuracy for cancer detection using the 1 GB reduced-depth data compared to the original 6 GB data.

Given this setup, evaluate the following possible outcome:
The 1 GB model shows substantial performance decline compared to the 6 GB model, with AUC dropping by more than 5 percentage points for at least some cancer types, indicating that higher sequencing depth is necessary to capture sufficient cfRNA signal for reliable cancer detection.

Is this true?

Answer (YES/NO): NO